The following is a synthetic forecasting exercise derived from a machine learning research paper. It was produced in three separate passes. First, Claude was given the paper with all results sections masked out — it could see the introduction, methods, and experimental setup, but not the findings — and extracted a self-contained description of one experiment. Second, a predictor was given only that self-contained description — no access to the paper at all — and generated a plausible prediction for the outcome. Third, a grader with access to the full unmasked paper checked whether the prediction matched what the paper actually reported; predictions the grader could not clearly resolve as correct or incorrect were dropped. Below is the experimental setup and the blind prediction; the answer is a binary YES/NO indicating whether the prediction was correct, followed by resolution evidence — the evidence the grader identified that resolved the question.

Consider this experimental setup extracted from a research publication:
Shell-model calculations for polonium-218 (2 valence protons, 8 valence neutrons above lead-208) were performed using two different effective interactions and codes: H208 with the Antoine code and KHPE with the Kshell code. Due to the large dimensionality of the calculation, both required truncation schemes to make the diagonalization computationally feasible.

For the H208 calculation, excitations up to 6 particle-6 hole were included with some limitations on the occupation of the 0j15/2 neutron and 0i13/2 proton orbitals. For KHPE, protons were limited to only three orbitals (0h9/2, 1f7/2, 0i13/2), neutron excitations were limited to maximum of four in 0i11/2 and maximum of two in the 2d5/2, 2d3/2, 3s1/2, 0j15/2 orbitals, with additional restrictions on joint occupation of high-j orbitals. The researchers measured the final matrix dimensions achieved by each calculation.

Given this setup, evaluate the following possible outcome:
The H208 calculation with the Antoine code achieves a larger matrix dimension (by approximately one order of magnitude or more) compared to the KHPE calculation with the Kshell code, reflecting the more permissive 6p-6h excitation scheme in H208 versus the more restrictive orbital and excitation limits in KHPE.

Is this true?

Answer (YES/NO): NO